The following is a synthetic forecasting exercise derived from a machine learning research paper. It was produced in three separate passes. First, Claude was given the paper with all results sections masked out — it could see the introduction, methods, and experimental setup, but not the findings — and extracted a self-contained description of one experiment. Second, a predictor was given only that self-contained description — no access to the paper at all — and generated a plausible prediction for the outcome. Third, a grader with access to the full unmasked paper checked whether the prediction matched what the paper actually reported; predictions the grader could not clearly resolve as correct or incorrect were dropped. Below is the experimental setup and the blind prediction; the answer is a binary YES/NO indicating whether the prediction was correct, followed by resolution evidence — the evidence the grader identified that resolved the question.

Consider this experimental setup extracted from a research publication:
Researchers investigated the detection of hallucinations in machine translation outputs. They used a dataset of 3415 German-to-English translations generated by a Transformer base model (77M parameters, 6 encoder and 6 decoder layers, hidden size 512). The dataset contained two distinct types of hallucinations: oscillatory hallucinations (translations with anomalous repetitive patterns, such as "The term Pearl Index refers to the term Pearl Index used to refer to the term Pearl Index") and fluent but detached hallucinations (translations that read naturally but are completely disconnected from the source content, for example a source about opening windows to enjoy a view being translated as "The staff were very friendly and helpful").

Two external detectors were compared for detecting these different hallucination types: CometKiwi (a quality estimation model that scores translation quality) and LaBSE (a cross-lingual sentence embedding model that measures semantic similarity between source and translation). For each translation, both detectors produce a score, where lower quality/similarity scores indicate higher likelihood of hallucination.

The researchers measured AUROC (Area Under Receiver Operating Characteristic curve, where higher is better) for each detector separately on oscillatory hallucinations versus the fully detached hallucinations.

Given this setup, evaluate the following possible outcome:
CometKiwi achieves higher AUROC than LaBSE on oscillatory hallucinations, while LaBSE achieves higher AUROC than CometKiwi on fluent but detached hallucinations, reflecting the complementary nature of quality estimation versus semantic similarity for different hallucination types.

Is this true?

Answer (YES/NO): YES